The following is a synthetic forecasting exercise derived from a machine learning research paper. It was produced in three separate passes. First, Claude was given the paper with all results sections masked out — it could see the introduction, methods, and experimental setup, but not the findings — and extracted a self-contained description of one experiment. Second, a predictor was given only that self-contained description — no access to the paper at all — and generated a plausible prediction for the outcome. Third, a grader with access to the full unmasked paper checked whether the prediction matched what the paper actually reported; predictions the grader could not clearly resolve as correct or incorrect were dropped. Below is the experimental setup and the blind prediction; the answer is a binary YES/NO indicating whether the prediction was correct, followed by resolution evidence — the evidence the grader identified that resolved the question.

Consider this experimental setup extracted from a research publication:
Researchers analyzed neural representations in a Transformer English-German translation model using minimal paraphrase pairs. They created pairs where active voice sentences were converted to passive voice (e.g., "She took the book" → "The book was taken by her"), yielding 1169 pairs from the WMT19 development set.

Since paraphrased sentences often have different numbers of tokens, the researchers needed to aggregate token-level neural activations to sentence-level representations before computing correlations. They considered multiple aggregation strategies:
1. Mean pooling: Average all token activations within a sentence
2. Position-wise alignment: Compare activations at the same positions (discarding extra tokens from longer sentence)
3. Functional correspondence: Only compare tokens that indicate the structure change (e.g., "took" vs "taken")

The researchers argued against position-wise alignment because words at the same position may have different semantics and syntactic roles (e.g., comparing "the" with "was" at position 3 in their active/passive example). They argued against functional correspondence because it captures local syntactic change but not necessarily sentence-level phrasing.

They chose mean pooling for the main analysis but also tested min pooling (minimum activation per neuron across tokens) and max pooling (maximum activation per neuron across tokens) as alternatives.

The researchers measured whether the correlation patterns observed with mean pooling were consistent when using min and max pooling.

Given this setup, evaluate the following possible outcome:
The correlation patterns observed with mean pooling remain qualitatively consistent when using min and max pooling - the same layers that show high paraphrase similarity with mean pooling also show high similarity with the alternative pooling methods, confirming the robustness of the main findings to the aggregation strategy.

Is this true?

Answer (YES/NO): YES